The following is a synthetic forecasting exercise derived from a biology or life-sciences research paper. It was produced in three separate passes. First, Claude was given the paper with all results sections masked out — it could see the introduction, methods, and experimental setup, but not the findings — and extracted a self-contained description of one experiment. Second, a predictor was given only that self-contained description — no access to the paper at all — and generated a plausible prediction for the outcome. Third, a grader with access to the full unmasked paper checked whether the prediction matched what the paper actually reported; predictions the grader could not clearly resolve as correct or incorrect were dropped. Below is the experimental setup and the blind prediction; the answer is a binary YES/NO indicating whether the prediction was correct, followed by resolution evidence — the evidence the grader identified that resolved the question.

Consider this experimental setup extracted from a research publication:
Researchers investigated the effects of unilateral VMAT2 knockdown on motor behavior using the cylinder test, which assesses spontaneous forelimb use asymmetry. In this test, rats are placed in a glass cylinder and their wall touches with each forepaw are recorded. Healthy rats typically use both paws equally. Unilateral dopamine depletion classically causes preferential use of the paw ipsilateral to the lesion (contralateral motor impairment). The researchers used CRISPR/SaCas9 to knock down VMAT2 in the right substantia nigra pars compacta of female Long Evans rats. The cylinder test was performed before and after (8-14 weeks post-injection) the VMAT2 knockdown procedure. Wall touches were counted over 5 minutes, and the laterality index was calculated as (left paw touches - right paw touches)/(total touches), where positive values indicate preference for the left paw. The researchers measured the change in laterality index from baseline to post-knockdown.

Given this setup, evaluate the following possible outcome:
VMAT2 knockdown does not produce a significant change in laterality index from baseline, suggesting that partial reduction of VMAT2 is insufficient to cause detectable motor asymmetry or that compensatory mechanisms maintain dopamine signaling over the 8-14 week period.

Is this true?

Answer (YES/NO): NO